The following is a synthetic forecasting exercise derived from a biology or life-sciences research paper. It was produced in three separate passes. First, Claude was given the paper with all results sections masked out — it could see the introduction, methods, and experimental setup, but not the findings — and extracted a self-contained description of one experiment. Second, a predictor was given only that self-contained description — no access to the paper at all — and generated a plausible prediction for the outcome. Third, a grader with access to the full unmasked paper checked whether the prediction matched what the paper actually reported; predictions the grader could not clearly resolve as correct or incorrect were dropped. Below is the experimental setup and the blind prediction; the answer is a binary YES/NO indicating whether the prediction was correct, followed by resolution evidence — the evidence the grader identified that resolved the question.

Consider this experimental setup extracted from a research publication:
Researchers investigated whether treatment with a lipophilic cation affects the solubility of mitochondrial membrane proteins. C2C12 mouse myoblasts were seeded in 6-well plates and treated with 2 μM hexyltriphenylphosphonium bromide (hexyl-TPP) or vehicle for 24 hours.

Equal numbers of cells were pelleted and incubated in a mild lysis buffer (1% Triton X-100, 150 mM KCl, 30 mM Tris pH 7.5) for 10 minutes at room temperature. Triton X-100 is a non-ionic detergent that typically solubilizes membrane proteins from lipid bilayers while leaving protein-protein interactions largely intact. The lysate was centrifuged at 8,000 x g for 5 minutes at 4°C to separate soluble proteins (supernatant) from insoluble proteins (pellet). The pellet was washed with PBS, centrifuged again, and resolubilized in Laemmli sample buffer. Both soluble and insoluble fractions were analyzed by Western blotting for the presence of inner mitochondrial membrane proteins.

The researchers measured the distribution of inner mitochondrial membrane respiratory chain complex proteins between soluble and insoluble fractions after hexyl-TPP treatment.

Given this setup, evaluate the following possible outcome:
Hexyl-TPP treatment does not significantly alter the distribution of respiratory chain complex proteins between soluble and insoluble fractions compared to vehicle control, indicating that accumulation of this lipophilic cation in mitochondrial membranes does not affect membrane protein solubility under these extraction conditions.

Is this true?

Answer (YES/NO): YES